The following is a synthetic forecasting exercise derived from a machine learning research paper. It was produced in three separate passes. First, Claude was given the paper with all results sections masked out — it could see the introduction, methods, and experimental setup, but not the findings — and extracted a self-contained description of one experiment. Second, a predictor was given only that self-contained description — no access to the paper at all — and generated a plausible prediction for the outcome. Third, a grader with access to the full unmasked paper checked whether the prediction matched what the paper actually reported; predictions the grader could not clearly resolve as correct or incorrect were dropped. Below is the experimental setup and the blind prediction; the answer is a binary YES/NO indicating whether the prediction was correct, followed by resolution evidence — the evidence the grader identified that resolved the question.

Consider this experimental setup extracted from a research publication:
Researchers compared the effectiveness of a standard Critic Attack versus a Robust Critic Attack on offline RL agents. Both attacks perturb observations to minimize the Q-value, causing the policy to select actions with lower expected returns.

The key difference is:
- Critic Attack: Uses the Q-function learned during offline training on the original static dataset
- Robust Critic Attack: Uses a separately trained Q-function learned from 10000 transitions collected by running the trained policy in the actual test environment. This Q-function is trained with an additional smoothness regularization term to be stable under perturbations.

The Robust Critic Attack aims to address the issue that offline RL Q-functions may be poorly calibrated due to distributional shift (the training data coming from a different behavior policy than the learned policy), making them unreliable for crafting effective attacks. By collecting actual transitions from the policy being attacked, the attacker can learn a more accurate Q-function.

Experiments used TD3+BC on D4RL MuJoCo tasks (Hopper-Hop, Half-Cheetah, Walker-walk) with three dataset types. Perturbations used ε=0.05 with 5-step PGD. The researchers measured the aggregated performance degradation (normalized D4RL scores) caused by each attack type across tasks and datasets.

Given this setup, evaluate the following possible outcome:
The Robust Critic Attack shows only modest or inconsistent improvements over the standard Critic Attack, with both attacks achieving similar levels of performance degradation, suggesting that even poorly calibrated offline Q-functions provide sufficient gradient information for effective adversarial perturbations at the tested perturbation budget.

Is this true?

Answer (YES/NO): NO